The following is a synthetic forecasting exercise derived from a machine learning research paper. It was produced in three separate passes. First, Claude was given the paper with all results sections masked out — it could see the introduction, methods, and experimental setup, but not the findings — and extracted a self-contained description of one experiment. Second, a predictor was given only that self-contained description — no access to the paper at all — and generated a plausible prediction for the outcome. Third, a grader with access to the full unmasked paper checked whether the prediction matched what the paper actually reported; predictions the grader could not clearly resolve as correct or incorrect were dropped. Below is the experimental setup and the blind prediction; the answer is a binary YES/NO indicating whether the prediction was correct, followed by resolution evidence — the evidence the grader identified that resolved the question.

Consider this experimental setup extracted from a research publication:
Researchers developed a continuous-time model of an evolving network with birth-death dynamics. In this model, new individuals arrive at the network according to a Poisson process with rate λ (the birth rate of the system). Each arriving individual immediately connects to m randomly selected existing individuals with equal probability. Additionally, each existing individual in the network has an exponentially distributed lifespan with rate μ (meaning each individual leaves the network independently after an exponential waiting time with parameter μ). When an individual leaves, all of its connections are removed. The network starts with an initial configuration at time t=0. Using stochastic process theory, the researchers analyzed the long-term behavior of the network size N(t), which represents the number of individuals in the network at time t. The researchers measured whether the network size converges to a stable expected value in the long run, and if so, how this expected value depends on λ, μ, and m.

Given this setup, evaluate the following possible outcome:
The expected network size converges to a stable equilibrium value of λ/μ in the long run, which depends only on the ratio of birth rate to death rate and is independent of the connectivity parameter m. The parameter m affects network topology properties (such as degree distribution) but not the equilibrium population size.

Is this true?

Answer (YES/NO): YES